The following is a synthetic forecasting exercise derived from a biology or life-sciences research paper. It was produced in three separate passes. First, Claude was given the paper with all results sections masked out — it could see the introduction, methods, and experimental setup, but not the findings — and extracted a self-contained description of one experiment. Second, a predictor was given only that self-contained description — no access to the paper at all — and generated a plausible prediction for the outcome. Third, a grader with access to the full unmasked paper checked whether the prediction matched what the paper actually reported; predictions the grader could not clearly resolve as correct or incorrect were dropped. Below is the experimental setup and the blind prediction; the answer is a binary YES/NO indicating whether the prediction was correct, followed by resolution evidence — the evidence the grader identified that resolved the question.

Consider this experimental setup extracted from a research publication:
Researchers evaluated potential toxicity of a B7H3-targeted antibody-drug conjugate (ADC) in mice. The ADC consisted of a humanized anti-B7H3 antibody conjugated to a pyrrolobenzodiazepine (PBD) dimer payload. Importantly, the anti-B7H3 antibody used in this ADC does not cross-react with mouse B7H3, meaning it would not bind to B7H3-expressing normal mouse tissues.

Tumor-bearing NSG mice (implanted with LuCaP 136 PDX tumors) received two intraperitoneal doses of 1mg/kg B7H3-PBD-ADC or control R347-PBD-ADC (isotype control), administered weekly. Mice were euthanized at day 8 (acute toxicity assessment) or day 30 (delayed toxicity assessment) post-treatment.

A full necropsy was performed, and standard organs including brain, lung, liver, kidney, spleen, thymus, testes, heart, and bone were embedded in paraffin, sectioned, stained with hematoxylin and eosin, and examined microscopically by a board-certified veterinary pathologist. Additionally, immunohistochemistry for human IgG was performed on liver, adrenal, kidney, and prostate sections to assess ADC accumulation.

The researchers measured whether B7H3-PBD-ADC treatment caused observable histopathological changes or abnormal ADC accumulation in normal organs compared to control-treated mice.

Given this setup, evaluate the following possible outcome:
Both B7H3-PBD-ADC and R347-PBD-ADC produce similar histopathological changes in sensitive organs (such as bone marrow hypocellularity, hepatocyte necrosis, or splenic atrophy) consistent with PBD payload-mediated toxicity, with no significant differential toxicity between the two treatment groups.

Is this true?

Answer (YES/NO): NO